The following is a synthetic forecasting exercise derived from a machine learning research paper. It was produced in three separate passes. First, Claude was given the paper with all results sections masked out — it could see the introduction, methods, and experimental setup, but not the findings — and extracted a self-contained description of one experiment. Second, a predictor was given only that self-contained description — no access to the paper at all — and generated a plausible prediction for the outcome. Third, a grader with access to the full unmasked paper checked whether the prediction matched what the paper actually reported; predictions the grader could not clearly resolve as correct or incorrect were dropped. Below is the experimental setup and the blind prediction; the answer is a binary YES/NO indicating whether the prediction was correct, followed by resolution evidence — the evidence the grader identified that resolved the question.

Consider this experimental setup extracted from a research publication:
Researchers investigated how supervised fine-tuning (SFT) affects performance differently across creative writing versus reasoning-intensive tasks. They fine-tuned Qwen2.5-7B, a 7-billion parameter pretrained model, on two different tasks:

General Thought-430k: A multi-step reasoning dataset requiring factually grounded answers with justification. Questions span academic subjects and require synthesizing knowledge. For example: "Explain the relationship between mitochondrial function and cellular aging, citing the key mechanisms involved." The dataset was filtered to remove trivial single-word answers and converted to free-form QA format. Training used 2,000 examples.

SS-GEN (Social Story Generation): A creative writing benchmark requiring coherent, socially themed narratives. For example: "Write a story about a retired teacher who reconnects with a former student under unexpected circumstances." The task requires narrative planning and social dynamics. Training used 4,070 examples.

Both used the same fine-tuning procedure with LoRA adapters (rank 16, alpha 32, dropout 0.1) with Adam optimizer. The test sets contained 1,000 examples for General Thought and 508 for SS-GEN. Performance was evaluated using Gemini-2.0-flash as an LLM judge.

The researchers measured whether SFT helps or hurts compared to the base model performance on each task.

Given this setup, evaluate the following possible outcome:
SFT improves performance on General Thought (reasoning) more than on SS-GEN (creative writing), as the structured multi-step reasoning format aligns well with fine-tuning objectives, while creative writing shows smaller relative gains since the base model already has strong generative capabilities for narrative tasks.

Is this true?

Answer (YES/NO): NO